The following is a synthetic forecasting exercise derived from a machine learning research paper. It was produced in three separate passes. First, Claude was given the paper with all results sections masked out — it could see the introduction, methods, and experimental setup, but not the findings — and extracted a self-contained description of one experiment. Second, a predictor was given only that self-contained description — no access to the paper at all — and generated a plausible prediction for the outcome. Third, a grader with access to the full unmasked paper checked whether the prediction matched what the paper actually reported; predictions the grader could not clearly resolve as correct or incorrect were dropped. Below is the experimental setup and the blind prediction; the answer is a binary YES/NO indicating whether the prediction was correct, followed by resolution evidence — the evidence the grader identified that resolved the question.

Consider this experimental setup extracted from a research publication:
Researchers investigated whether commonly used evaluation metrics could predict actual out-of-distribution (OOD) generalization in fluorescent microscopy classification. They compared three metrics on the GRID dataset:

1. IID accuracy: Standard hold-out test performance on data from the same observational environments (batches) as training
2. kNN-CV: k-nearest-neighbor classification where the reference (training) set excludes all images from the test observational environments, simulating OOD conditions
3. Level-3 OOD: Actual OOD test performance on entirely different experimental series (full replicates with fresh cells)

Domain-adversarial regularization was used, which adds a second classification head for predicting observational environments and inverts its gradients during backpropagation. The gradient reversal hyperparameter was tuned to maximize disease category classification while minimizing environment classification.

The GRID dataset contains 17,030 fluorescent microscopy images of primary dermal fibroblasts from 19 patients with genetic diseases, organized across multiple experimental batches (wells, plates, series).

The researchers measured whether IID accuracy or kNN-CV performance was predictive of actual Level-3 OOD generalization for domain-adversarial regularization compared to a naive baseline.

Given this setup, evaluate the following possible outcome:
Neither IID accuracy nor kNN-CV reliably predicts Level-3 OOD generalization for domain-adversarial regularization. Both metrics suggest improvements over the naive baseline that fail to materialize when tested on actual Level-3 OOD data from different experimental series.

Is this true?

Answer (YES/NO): YES